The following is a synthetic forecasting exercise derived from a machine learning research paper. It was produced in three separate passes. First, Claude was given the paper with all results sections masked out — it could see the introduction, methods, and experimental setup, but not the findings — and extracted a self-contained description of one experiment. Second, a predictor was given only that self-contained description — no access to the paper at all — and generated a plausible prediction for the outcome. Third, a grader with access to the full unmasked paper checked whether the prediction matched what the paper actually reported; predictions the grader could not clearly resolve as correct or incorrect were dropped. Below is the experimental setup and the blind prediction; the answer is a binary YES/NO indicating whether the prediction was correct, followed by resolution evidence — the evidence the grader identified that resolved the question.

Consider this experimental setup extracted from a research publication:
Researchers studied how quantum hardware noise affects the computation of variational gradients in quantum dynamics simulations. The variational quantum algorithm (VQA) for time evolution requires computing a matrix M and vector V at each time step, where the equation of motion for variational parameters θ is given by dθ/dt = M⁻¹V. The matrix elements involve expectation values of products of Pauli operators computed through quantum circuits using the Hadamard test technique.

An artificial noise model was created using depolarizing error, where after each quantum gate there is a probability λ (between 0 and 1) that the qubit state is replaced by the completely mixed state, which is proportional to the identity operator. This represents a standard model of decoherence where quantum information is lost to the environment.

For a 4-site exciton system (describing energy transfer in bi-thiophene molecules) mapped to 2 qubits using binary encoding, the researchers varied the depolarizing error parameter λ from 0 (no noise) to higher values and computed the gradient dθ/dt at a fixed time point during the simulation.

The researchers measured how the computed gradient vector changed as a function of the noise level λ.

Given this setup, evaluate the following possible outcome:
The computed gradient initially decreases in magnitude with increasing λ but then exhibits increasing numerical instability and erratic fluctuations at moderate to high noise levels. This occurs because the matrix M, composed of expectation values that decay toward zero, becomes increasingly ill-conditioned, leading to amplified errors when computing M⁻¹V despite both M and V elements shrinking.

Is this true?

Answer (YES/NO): NO